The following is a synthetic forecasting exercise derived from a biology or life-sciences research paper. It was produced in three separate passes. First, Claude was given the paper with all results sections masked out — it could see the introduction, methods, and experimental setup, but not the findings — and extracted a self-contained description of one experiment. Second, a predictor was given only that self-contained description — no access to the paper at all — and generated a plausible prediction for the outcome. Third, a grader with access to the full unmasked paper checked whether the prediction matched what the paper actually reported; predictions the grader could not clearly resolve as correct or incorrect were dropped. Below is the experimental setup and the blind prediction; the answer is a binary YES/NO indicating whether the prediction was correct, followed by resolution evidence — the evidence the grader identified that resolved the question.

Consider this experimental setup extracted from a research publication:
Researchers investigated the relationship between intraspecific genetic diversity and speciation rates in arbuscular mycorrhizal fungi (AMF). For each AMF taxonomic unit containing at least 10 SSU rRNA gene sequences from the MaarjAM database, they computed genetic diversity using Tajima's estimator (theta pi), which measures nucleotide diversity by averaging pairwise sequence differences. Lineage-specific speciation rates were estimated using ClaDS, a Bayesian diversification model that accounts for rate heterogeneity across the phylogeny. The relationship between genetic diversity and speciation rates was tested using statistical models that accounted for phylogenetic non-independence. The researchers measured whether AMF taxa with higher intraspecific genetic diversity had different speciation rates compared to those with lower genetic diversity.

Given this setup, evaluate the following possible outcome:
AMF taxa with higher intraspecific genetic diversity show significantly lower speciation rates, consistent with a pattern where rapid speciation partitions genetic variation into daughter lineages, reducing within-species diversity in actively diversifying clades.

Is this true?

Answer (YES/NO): NO